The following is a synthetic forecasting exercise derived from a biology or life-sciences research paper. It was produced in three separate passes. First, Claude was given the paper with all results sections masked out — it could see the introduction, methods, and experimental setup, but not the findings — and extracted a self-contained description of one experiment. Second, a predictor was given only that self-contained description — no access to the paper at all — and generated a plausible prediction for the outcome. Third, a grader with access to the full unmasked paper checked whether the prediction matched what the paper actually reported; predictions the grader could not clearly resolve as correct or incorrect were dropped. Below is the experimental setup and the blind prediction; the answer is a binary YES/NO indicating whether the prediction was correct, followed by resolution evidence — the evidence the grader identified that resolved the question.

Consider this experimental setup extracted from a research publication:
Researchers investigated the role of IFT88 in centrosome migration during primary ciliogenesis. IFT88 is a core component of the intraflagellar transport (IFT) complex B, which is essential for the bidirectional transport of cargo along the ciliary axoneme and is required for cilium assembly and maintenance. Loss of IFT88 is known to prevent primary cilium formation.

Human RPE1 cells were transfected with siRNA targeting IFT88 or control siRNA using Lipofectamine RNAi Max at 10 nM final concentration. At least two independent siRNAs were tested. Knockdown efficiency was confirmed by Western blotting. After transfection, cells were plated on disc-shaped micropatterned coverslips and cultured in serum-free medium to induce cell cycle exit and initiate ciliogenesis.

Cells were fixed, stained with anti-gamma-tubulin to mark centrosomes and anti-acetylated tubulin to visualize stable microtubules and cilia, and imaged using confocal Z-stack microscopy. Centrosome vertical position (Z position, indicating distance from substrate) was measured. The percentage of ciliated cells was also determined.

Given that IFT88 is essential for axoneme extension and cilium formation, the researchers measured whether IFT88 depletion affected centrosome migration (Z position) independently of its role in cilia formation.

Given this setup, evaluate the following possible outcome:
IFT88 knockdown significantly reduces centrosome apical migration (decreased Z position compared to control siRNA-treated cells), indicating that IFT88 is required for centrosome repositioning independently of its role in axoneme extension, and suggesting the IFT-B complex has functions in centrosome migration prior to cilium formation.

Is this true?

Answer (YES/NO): NO